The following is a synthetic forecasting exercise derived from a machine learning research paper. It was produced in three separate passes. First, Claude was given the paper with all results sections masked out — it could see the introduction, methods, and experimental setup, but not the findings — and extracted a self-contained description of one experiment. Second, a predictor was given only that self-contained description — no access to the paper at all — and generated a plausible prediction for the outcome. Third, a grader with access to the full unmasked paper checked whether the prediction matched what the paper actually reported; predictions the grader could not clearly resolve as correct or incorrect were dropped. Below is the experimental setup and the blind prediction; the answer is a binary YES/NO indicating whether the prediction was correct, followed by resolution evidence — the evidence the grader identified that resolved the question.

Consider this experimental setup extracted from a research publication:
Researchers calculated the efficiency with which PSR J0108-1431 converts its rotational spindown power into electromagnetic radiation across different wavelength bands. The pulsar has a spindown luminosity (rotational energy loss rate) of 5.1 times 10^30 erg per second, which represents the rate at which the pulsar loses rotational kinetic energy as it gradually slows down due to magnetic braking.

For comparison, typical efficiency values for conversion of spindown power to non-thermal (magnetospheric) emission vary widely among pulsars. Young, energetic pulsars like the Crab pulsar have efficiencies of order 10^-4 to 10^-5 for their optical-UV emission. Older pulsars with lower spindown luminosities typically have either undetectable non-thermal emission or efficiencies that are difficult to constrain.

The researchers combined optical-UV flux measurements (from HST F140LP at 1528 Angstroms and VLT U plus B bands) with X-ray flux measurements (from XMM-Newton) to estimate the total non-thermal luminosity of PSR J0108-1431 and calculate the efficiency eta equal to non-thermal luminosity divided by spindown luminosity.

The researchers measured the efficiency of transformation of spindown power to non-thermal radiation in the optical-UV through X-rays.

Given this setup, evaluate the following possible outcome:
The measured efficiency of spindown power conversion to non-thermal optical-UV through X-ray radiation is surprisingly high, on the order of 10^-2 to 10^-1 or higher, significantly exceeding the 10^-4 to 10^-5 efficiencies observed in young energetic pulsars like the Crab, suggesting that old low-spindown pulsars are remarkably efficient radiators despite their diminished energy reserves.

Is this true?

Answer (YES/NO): NO